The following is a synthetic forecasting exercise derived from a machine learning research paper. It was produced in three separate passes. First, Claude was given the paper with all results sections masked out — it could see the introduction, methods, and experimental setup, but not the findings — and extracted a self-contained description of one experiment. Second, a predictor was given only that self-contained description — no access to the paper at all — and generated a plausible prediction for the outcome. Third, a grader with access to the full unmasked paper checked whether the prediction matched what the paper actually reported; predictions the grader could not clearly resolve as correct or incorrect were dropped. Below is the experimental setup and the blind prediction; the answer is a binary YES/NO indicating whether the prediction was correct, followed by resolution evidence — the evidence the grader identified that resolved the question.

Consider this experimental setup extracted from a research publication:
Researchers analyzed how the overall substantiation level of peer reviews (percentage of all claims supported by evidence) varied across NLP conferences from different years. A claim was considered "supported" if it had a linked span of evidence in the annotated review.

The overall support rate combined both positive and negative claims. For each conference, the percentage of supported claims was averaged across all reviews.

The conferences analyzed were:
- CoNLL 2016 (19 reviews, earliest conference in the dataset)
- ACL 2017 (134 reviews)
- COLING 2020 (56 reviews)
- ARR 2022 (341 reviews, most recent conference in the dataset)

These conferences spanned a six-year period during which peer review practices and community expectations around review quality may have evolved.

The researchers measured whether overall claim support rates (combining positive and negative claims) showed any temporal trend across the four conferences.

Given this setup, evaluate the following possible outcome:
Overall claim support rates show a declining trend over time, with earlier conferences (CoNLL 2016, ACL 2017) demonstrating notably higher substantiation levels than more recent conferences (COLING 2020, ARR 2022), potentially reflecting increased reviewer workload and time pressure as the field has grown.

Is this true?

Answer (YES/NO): YES